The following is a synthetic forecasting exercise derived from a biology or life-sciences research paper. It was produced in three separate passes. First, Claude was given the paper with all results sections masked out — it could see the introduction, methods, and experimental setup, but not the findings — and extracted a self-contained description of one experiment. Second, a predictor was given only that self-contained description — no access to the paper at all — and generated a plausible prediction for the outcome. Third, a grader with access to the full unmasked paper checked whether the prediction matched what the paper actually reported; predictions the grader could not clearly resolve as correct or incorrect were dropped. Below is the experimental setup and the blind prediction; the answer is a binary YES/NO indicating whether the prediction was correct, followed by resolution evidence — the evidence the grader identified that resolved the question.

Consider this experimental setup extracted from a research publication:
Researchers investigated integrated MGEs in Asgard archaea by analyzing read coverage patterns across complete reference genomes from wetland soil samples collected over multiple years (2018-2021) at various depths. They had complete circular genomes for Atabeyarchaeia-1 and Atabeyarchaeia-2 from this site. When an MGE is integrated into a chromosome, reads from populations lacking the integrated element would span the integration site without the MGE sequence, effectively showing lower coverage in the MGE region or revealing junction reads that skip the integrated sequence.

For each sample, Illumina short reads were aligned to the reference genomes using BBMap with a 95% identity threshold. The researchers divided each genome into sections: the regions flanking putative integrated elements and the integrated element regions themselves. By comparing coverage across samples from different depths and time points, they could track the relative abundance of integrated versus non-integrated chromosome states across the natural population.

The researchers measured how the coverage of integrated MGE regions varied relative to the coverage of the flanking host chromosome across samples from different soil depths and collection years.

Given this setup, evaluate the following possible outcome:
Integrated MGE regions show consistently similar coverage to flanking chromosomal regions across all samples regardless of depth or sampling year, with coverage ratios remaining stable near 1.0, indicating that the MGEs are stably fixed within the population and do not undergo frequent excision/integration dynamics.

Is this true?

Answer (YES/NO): NO